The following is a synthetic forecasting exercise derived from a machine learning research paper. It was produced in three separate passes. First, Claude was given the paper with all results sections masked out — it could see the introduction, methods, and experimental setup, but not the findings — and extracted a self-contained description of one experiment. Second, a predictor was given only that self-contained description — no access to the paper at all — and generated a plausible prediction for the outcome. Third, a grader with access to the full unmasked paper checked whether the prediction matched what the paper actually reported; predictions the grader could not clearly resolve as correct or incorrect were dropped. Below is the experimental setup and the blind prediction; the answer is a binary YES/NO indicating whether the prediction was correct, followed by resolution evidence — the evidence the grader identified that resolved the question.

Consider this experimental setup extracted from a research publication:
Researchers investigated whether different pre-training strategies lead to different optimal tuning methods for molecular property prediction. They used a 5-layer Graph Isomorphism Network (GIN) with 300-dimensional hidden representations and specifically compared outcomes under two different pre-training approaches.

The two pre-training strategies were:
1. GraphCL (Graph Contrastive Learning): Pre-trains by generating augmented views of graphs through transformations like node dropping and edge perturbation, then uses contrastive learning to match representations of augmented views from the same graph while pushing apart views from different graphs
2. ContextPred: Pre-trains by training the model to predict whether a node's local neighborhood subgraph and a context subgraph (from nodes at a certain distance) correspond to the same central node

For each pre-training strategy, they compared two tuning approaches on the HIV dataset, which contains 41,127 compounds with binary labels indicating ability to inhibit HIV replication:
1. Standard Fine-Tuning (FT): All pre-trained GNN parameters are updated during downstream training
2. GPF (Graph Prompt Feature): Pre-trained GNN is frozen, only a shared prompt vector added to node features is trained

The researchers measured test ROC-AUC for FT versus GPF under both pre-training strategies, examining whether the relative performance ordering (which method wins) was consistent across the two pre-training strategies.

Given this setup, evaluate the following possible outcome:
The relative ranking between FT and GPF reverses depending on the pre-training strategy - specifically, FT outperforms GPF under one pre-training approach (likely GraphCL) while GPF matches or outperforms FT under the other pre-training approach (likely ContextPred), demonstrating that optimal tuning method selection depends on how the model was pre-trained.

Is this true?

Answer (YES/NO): NO